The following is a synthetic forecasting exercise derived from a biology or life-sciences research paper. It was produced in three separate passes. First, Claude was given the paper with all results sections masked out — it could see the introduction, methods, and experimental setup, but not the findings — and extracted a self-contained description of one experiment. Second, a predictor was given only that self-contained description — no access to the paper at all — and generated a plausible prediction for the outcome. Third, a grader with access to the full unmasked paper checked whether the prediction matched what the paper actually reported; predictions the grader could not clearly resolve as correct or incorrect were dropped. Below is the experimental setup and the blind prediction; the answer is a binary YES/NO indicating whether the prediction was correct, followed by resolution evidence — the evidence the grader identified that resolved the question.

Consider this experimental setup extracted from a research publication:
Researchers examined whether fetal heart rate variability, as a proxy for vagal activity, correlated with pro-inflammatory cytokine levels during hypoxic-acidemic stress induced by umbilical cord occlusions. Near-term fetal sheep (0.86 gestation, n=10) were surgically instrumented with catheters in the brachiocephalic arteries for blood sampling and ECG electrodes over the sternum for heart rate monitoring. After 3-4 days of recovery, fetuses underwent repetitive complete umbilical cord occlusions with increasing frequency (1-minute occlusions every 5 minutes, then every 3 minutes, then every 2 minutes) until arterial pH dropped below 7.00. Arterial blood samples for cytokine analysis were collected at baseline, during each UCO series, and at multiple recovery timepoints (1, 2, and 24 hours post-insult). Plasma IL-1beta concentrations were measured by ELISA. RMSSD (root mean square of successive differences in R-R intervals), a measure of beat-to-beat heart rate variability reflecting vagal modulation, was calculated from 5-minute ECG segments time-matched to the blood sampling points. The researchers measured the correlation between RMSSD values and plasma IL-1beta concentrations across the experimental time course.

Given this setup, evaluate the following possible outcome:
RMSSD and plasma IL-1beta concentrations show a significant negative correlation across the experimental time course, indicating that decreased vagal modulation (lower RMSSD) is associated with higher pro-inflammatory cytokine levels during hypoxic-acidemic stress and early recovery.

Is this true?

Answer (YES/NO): NO